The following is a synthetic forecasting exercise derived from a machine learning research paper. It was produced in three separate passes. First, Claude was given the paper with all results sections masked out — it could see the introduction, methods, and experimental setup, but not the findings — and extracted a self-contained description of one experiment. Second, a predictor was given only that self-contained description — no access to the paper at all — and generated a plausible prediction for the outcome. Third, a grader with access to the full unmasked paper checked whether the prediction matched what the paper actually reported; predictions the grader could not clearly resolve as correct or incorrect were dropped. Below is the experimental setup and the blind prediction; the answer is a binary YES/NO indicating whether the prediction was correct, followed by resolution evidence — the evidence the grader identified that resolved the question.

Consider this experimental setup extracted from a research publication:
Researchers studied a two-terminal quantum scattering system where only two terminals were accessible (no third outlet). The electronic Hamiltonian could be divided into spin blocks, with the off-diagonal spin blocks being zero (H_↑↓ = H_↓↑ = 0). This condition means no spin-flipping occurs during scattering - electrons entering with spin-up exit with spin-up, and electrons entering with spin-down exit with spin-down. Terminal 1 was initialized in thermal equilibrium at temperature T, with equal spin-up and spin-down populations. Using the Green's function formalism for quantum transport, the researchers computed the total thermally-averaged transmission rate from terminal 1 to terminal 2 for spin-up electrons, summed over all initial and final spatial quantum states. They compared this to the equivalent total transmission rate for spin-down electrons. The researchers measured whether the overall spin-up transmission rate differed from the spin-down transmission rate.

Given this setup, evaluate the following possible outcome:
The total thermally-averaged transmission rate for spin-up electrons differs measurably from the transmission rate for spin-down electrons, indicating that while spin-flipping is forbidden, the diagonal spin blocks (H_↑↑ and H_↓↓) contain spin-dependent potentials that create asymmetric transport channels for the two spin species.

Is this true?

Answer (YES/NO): NO